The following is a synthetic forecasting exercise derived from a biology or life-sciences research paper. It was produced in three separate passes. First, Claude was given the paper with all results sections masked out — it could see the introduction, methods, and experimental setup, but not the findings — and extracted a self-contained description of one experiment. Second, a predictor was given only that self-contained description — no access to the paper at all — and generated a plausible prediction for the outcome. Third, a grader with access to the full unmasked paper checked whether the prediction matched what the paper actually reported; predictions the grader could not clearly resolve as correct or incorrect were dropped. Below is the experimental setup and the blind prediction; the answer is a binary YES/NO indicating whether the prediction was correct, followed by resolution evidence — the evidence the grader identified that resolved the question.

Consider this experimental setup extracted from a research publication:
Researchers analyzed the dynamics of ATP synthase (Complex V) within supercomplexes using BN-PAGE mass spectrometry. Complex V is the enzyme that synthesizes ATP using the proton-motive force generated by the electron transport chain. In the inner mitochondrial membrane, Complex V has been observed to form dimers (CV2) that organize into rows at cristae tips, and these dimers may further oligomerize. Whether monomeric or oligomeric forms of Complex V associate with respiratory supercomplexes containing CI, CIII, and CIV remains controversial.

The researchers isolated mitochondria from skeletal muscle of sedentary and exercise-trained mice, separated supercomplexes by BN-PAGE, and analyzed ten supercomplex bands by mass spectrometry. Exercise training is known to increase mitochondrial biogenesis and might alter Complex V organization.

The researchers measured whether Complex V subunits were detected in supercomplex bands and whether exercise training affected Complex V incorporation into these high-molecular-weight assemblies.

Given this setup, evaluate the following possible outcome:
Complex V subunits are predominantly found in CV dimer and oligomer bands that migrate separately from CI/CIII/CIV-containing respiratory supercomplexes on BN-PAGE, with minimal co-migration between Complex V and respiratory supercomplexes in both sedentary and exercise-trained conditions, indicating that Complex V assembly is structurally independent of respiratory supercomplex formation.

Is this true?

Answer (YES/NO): NO